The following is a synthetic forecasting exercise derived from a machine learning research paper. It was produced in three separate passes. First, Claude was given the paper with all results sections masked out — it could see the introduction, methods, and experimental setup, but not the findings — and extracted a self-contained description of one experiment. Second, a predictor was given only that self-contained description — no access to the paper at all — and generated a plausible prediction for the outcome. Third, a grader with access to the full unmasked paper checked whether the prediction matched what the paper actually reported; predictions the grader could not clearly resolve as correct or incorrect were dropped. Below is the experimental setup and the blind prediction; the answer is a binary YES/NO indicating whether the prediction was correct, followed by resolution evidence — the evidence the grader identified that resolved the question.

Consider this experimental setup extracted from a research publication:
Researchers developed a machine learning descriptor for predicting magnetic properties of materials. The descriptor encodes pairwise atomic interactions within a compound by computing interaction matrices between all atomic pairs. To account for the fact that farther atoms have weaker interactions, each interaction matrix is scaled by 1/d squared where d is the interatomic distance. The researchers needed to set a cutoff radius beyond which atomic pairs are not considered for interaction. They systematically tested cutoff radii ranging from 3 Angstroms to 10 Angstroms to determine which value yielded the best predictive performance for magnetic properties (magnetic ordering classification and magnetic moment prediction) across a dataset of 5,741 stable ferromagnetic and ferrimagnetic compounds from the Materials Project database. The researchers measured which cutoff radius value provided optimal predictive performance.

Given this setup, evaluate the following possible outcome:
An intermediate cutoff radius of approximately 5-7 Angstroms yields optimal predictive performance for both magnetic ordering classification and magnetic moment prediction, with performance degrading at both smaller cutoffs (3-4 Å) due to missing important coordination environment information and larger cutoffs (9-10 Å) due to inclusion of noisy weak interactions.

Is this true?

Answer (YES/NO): NO